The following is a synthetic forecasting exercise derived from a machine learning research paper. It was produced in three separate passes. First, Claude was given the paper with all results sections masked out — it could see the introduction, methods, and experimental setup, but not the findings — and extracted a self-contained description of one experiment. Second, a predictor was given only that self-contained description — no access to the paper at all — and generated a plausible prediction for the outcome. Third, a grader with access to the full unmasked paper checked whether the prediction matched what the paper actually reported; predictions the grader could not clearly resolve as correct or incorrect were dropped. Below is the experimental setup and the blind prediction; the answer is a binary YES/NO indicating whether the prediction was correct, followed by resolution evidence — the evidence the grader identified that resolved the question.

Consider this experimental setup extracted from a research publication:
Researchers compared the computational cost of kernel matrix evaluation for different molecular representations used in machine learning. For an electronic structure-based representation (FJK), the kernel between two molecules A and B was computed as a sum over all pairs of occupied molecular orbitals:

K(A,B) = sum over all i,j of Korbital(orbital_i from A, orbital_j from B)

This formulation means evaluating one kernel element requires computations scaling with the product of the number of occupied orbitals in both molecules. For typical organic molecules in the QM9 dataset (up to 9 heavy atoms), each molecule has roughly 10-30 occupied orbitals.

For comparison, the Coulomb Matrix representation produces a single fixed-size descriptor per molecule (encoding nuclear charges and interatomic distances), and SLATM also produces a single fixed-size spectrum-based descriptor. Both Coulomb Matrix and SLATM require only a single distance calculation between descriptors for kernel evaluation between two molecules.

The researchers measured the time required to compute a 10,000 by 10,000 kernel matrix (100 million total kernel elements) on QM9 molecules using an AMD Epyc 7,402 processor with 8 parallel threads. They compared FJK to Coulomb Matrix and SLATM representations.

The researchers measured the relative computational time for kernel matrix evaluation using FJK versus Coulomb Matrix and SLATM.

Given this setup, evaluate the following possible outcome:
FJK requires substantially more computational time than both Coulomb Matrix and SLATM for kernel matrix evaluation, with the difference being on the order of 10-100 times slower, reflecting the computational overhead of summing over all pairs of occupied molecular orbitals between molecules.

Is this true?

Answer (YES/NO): NO